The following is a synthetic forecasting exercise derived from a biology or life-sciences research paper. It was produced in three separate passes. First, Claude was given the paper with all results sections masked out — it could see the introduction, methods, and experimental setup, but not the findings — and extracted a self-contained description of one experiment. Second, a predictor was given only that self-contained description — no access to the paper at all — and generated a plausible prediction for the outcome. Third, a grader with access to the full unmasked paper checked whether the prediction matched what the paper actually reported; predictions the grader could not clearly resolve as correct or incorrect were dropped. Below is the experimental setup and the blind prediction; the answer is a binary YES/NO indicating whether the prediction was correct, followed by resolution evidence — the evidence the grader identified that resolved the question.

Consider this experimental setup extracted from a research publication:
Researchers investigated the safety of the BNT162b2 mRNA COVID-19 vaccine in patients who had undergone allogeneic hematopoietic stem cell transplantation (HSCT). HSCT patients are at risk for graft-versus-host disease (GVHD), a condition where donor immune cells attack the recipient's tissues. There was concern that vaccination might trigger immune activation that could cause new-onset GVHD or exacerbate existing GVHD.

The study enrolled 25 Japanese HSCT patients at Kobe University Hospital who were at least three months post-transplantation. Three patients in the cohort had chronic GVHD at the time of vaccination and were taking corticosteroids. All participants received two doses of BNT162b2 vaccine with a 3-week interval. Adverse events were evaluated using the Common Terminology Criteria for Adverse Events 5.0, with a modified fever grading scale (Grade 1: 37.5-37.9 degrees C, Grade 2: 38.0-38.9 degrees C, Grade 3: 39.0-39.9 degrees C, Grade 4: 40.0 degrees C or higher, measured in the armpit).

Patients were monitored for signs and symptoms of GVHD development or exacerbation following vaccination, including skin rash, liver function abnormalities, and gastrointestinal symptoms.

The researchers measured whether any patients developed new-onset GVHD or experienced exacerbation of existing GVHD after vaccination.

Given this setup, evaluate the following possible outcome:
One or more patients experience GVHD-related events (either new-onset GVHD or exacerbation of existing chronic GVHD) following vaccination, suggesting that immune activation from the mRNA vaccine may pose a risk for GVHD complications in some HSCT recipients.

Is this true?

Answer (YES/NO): NO